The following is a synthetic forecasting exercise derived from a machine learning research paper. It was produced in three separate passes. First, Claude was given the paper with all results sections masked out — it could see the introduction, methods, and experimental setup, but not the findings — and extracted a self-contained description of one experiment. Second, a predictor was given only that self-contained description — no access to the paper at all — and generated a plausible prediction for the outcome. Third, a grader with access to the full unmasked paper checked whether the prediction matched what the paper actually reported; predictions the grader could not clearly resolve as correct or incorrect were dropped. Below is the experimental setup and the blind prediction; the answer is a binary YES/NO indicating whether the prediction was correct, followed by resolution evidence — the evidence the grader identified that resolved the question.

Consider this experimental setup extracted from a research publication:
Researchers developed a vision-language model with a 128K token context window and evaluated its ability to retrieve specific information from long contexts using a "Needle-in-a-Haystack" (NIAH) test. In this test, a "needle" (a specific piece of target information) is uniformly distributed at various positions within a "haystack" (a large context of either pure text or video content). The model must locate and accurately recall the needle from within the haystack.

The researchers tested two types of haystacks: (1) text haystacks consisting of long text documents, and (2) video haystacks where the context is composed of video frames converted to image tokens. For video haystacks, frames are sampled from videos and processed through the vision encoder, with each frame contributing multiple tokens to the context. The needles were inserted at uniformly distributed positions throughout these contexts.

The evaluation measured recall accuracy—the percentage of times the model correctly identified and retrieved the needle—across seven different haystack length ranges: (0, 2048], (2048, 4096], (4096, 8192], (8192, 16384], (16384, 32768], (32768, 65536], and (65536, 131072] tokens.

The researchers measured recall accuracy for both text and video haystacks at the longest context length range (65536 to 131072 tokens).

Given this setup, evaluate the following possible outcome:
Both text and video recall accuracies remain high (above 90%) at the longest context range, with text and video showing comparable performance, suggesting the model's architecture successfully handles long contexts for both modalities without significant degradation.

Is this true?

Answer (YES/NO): NO